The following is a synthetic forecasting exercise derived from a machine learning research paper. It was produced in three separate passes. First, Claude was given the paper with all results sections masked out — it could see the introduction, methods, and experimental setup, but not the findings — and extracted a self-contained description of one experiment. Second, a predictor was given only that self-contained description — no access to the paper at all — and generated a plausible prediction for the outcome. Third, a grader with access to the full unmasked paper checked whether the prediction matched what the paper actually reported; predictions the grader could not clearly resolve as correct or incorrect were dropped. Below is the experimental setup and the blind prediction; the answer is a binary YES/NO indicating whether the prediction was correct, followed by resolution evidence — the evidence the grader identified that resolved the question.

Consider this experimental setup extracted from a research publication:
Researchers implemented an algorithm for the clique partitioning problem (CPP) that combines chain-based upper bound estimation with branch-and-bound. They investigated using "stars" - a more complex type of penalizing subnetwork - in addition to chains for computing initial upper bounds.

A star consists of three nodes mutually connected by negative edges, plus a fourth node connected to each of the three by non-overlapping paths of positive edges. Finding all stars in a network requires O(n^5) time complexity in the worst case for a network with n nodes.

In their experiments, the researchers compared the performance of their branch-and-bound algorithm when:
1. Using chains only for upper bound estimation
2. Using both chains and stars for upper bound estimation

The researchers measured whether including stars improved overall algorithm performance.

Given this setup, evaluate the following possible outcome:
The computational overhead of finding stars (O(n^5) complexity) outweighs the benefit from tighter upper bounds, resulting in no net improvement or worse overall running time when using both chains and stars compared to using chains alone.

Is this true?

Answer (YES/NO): NO